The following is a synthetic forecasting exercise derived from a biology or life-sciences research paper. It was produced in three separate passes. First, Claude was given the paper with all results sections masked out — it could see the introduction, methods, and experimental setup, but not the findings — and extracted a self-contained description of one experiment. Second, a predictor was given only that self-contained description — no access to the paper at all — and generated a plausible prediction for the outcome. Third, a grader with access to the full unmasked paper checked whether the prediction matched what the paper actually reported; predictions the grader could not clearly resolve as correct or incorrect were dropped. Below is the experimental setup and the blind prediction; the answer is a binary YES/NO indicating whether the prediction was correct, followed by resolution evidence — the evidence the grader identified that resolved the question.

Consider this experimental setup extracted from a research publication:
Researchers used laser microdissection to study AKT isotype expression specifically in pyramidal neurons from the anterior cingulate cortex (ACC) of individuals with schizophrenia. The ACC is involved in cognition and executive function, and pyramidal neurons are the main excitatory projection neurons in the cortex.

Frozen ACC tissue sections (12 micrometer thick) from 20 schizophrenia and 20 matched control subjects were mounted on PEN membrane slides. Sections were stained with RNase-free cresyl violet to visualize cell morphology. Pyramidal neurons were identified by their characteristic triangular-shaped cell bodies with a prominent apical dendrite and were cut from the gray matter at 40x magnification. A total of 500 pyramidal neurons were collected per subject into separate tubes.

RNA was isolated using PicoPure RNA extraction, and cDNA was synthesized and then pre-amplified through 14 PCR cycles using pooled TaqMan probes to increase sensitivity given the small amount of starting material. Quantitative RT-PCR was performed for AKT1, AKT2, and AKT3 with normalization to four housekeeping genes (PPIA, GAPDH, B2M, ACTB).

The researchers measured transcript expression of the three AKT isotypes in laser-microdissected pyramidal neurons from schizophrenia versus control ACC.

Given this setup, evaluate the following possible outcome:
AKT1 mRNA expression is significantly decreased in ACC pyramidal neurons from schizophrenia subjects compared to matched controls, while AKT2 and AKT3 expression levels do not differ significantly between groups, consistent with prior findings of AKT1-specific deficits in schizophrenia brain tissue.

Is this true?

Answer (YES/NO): NO